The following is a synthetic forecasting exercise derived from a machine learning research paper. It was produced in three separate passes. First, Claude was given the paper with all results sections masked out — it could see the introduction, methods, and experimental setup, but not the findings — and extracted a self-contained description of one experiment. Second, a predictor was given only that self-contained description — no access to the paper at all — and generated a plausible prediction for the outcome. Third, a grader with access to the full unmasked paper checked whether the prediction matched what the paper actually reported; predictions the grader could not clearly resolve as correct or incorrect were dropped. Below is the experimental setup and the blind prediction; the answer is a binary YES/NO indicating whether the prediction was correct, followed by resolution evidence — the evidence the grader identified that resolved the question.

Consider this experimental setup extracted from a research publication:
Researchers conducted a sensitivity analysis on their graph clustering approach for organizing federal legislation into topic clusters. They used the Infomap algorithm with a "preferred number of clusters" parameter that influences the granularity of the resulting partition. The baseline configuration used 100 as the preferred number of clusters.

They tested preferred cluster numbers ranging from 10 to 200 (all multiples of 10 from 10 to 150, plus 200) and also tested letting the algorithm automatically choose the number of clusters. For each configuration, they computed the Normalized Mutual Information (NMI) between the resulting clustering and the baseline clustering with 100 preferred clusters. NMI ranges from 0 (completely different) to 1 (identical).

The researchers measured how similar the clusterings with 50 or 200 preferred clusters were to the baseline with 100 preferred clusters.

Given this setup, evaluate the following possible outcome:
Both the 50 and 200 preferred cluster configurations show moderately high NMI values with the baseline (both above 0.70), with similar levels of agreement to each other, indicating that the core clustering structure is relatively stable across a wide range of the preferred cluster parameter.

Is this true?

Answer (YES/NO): NO